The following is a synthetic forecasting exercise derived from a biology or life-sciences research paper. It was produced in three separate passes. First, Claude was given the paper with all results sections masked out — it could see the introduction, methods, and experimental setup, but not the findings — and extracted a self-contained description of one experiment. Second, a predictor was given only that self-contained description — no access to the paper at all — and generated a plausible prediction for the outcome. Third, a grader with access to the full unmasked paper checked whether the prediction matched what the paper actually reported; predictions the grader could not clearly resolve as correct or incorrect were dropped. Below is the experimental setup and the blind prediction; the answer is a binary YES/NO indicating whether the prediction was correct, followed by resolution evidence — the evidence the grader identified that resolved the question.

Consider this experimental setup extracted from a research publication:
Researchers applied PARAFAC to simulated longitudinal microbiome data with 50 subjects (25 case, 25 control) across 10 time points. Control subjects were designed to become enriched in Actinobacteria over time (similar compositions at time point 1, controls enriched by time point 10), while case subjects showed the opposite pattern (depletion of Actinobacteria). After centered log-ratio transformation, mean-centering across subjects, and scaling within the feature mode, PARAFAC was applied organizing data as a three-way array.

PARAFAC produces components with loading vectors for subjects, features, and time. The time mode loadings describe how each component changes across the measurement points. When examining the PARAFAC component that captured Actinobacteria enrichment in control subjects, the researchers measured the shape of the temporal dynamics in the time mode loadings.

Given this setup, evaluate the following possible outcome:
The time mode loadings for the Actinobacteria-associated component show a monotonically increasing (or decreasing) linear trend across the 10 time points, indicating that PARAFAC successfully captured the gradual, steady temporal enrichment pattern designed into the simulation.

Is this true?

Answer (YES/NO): NO